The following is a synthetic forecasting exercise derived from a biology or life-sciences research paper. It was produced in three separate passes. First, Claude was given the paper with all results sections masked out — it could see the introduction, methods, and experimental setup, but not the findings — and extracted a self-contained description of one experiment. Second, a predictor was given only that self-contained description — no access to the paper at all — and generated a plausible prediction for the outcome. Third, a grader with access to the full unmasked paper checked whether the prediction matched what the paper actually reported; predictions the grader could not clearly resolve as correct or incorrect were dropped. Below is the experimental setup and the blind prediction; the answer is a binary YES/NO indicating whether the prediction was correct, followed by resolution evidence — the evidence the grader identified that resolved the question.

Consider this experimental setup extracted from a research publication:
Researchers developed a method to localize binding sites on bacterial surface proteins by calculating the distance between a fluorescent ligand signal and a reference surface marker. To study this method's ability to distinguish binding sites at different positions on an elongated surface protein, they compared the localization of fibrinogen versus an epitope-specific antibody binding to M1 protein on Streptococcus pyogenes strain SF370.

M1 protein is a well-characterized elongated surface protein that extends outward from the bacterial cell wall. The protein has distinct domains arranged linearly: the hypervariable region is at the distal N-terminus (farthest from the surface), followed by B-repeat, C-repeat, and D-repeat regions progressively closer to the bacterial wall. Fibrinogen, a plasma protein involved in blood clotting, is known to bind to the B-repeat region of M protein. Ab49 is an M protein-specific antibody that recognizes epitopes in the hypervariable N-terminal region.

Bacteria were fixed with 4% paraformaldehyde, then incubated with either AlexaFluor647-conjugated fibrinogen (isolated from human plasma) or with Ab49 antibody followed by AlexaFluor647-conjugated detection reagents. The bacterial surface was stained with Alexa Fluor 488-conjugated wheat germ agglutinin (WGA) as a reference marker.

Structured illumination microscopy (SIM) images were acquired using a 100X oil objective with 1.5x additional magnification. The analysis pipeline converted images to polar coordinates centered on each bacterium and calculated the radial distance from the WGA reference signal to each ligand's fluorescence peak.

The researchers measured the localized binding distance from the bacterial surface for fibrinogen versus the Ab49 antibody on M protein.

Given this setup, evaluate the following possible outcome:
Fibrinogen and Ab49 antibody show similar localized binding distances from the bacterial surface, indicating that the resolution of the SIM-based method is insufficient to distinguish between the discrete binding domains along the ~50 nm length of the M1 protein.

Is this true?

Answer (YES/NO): NO